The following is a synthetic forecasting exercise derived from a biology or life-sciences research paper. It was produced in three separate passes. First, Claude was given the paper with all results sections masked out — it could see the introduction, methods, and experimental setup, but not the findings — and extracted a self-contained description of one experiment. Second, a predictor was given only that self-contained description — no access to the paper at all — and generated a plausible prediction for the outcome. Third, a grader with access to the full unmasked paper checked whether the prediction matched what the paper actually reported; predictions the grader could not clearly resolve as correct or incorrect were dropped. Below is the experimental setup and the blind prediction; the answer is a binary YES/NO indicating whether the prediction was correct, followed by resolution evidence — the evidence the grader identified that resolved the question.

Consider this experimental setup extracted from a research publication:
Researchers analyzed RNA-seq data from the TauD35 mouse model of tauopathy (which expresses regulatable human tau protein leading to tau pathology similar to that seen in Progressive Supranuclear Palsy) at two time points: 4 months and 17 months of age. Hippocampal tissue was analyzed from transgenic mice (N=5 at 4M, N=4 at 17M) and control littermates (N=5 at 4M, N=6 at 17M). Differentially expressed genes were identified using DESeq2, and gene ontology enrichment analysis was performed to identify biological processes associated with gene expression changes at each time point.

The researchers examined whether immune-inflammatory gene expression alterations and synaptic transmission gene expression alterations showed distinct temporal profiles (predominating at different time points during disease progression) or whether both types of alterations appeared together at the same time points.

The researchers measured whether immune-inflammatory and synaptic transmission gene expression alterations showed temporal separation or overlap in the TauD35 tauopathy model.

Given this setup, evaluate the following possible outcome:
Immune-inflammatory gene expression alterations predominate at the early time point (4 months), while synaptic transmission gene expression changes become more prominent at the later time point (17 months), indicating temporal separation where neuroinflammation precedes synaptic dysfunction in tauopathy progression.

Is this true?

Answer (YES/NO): NO